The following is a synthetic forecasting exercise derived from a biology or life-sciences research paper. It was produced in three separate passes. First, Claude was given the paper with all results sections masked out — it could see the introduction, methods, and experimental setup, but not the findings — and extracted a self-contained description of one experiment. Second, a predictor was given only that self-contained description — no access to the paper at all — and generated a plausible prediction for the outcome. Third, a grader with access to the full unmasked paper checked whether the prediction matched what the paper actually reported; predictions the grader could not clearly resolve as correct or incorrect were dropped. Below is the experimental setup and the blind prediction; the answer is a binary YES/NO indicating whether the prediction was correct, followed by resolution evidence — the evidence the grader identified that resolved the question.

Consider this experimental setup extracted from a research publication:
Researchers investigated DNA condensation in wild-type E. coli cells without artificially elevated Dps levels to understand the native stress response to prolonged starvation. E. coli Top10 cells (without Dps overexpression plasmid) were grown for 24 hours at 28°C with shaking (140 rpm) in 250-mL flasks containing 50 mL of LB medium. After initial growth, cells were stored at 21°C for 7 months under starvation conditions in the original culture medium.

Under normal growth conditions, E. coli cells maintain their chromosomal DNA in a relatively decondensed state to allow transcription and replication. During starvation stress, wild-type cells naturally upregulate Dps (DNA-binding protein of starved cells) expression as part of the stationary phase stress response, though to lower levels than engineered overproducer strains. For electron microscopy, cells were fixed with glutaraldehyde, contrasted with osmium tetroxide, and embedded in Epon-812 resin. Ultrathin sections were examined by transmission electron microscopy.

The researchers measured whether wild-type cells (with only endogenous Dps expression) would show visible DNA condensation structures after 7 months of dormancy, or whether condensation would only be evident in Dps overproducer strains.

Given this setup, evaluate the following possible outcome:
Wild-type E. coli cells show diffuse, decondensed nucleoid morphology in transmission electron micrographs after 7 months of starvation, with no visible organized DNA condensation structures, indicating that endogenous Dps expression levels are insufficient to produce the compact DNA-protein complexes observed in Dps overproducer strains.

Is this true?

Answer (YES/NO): NO